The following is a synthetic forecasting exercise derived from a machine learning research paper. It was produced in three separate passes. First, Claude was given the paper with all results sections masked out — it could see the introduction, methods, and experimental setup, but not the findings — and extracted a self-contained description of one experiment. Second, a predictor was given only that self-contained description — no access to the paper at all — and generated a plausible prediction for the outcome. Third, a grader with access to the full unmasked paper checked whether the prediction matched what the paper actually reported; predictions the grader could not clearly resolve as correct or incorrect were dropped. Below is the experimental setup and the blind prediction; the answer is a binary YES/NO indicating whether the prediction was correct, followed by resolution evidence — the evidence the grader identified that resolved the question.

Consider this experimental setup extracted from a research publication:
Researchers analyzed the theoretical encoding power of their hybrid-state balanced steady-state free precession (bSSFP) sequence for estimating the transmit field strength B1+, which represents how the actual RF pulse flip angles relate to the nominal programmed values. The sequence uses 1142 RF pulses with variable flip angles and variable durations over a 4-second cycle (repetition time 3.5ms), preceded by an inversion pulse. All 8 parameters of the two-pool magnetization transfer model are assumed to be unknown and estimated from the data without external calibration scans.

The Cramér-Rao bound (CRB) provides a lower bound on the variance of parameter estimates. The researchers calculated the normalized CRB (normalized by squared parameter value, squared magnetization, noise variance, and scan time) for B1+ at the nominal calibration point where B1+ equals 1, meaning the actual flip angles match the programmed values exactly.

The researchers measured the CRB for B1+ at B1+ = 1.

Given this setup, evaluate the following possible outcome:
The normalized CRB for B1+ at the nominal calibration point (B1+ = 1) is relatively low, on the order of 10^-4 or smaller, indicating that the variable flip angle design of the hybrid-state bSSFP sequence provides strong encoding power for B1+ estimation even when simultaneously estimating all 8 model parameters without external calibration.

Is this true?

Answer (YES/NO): NO